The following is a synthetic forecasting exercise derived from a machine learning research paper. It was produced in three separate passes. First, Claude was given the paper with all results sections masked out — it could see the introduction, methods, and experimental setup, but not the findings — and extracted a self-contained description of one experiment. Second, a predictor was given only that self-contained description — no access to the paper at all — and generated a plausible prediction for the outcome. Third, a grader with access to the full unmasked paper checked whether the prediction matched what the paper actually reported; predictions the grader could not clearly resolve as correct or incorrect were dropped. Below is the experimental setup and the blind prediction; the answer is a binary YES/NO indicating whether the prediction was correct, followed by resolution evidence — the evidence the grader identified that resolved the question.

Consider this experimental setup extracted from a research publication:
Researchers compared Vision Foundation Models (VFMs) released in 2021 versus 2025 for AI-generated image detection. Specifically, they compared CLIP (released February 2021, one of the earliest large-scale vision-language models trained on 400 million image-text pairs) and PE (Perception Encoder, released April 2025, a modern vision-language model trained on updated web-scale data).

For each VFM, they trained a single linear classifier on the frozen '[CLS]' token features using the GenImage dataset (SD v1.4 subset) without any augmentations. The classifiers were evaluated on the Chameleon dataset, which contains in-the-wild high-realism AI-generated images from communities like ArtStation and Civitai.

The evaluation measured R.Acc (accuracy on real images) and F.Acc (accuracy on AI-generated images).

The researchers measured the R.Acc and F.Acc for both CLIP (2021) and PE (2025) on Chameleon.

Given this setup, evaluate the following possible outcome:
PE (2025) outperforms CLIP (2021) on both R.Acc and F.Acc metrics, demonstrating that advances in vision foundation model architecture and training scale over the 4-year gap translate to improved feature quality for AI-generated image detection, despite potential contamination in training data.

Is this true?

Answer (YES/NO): YES